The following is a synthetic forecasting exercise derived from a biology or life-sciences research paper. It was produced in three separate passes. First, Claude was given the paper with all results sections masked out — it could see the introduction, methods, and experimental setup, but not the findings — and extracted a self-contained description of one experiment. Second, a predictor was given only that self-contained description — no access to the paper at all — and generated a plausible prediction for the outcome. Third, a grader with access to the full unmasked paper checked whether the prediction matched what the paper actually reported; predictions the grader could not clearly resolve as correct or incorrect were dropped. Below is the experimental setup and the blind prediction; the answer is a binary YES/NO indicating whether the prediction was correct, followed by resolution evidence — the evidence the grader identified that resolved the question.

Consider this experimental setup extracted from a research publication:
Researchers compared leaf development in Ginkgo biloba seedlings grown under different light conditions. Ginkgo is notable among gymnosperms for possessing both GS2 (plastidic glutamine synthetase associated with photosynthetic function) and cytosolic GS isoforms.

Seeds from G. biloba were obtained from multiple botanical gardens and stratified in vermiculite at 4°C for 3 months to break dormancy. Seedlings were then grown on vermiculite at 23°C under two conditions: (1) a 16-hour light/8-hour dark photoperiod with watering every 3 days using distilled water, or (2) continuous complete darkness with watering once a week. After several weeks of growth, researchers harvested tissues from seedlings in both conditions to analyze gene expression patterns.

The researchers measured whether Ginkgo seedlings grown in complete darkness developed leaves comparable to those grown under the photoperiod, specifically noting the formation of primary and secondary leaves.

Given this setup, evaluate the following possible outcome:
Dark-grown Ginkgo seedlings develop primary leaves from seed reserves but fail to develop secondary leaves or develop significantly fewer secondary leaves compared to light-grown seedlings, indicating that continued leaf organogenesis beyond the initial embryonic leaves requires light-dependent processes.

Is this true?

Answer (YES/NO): NO